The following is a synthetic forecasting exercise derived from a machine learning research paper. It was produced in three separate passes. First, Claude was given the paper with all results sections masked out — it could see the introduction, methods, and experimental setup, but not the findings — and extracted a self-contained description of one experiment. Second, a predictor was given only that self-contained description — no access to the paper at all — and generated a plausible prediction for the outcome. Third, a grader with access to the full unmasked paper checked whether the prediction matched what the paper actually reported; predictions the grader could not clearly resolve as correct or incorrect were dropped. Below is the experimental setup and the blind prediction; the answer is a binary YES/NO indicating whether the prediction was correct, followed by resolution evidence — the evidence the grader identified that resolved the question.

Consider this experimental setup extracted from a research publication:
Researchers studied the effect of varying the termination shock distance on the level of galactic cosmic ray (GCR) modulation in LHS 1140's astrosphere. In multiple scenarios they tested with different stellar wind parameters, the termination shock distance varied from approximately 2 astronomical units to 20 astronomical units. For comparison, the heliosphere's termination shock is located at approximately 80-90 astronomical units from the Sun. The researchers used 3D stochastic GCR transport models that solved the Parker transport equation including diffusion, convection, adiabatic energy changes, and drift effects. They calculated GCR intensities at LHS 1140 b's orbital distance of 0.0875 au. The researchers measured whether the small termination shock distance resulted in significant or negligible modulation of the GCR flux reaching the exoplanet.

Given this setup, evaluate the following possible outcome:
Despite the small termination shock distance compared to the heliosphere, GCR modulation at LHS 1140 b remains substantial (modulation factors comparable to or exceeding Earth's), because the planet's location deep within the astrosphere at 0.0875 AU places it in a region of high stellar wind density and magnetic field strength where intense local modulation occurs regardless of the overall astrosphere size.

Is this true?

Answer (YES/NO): NO